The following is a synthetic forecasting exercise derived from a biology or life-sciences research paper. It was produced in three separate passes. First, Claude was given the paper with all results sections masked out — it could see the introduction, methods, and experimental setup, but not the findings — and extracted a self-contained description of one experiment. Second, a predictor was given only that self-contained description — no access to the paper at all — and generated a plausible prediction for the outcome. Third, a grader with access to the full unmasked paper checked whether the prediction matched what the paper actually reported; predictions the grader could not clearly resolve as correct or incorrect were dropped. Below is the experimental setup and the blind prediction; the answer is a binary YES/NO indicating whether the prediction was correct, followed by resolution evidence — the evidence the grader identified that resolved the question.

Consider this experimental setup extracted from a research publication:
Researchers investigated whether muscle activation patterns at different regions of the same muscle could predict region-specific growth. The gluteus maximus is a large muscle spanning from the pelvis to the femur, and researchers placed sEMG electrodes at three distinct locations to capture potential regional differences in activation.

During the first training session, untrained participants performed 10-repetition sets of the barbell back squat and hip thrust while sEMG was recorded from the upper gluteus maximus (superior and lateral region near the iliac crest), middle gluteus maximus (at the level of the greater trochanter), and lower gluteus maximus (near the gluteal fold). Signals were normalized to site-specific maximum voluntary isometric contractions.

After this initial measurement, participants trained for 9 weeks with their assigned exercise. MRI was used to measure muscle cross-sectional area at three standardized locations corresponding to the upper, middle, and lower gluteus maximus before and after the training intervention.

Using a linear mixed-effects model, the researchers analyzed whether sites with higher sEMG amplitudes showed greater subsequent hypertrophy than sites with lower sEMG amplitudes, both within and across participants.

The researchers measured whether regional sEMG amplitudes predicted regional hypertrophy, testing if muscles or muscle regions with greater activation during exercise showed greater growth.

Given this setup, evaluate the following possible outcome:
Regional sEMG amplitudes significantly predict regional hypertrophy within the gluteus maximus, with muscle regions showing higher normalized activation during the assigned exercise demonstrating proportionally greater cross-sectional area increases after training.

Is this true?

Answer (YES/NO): NO